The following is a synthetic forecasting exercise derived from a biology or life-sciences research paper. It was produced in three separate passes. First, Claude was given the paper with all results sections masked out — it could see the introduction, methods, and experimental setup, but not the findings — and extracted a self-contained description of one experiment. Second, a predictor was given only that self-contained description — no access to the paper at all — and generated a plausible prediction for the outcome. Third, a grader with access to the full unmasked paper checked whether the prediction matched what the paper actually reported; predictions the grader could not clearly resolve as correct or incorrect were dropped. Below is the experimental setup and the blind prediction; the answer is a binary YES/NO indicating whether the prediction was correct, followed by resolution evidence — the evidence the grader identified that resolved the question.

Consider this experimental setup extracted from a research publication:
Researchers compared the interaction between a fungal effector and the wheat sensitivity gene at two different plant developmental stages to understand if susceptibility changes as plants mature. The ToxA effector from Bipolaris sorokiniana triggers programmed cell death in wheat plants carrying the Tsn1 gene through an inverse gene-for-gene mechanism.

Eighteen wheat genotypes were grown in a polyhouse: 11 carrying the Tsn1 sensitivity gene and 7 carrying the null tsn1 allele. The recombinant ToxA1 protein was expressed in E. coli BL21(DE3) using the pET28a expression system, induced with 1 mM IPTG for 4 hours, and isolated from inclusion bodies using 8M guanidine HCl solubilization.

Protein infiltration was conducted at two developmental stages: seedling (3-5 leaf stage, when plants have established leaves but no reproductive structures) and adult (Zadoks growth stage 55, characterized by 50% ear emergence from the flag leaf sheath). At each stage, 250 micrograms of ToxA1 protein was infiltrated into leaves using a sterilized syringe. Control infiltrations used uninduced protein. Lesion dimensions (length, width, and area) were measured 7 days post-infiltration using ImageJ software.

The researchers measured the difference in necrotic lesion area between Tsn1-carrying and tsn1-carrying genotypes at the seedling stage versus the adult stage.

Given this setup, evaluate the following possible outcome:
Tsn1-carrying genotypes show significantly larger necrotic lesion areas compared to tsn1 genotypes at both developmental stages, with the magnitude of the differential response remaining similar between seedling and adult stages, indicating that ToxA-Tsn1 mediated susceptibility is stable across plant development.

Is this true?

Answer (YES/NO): NO